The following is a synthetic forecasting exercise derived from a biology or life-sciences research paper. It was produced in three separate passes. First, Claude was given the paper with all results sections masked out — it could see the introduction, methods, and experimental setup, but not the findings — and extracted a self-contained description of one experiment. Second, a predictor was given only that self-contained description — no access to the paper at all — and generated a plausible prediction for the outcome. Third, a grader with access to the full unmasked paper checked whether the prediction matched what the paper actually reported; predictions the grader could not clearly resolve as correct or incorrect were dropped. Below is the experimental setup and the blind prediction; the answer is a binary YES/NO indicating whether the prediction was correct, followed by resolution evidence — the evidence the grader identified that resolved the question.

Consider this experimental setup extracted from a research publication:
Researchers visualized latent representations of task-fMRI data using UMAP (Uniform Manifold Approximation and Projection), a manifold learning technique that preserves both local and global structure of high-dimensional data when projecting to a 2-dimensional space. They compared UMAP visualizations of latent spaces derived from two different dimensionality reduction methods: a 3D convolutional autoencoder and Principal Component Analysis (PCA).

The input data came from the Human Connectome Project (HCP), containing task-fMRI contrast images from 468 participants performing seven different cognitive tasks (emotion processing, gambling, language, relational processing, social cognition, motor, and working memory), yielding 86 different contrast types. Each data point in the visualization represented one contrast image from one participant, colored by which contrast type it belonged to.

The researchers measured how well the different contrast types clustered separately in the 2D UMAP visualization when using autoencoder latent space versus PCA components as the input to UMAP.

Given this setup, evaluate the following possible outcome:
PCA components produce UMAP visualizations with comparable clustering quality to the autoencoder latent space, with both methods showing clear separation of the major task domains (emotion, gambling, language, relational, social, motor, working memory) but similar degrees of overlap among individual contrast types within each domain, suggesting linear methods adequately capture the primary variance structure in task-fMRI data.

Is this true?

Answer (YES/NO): NO